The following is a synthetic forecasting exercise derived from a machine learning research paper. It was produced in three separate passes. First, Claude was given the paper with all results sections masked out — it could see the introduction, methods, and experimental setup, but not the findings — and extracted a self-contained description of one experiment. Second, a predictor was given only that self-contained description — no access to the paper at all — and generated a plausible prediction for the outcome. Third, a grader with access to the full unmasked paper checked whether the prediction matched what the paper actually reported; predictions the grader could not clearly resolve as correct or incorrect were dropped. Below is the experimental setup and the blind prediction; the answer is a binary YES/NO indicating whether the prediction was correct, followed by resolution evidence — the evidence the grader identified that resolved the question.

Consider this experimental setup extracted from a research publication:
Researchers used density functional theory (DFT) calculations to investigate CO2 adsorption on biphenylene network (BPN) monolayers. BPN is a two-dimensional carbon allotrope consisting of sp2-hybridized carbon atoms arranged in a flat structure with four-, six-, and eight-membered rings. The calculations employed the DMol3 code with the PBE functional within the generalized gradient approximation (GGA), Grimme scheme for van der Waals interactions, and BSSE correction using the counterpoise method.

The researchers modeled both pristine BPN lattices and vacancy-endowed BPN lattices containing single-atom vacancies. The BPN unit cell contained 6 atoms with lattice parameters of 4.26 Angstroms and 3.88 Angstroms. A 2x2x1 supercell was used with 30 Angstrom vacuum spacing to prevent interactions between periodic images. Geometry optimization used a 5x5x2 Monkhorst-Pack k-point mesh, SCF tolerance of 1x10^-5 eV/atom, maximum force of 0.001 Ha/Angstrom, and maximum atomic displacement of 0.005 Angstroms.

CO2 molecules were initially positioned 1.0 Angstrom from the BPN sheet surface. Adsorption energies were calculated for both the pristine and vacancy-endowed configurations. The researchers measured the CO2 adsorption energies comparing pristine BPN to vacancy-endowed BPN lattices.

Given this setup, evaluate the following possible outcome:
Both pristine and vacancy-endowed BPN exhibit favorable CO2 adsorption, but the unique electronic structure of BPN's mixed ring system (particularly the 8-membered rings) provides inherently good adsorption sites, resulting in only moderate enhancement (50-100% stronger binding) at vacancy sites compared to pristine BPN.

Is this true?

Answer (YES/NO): NO